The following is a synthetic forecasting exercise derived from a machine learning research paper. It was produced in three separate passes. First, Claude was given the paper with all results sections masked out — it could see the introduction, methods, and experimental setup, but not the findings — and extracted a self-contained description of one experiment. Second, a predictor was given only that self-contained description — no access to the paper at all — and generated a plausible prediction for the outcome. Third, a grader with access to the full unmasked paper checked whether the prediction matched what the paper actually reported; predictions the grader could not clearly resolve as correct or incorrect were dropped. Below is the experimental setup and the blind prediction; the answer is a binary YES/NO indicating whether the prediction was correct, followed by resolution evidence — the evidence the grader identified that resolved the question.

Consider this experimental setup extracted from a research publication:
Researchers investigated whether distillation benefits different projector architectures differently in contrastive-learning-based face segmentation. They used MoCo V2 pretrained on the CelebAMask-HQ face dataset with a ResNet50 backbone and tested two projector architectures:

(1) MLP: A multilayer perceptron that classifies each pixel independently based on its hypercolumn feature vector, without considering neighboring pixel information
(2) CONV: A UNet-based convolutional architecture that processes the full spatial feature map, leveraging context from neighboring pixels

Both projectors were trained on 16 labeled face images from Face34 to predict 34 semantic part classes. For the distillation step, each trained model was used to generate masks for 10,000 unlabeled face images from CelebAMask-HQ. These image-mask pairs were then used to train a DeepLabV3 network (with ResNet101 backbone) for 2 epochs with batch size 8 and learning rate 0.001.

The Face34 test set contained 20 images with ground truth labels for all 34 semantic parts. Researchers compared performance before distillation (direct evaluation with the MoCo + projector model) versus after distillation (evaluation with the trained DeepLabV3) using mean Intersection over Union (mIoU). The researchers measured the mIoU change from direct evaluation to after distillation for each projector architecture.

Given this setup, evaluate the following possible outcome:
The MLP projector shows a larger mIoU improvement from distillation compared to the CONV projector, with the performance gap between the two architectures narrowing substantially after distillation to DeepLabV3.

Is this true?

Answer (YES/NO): YES